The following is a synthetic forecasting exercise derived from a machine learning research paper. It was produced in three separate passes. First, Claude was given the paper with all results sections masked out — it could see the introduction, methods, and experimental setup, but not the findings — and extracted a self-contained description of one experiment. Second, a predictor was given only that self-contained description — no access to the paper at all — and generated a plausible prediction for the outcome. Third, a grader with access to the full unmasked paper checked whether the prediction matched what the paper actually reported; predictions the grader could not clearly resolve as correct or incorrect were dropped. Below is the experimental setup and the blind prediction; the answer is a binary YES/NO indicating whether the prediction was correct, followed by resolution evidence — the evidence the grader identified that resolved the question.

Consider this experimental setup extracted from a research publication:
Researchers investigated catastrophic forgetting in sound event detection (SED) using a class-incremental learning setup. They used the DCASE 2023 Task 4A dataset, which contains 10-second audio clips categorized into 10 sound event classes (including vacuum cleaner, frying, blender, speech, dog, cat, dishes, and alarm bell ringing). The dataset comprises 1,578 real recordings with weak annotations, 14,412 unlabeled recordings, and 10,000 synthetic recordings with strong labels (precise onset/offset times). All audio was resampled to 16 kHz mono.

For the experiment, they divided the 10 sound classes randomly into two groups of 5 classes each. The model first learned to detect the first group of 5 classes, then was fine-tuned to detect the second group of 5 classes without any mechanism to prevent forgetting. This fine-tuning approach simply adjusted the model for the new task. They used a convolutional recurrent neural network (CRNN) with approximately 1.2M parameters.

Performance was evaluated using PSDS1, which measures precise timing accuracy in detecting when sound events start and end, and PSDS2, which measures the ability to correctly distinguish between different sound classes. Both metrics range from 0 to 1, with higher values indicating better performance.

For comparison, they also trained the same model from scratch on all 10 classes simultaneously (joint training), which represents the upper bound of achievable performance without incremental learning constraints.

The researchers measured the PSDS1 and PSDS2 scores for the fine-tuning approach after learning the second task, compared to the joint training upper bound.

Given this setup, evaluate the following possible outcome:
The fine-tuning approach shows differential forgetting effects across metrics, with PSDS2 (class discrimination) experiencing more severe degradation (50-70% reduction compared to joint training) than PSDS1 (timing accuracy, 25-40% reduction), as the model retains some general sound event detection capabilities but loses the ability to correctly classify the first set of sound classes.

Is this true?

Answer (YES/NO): NO